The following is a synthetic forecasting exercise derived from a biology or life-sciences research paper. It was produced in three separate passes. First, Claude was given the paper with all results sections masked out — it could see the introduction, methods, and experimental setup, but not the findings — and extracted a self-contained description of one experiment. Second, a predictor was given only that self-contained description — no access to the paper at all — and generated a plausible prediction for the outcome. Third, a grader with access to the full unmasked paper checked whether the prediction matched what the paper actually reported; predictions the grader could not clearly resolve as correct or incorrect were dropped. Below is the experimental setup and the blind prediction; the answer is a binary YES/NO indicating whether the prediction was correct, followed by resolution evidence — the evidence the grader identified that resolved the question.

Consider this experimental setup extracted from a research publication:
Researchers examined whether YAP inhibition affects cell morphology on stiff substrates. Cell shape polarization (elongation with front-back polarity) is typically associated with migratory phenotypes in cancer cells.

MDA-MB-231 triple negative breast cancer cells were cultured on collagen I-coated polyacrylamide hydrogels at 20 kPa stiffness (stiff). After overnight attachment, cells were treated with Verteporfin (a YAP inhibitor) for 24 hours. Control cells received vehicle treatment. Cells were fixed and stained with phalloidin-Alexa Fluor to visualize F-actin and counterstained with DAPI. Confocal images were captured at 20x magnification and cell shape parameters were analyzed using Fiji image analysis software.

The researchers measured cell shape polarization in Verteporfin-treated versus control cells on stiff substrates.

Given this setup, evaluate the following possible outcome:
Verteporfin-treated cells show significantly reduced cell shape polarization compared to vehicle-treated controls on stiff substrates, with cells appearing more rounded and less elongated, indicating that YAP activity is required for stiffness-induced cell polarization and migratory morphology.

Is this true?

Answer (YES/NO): YES